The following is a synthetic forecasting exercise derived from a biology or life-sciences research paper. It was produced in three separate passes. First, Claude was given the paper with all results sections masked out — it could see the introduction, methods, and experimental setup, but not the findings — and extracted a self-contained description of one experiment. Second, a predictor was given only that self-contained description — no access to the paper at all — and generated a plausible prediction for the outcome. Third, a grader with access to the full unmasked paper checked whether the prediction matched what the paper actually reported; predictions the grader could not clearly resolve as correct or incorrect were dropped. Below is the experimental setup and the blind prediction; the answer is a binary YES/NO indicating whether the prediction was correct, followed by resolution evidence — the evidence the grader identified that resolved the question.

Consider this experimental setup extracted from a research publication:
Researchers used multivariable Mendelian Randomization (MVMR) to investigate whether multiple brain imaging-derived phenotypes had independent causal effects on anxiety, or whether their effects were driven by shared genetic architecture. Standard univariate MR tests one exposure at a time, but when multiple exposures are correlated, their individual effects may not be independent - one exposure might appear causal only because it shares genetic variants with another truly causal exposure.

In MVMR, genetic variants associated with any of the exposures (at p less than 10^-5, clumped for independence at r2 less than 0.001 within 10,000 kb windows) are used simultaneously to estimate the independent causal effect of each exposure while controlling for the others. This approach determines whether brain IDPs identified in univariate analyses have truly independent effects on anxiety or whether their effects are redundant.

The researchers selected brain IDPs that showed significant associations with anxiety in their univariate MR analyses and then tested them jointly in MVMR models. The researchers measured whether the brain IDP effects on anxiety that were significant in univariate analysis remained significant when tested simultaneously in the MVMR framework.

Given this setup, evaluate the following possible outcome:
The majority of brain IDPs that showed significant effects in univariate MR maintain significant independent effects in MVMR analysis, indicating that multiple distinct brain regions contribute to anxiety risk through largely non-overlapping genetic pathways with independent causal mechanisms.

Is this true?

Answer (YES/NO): NO